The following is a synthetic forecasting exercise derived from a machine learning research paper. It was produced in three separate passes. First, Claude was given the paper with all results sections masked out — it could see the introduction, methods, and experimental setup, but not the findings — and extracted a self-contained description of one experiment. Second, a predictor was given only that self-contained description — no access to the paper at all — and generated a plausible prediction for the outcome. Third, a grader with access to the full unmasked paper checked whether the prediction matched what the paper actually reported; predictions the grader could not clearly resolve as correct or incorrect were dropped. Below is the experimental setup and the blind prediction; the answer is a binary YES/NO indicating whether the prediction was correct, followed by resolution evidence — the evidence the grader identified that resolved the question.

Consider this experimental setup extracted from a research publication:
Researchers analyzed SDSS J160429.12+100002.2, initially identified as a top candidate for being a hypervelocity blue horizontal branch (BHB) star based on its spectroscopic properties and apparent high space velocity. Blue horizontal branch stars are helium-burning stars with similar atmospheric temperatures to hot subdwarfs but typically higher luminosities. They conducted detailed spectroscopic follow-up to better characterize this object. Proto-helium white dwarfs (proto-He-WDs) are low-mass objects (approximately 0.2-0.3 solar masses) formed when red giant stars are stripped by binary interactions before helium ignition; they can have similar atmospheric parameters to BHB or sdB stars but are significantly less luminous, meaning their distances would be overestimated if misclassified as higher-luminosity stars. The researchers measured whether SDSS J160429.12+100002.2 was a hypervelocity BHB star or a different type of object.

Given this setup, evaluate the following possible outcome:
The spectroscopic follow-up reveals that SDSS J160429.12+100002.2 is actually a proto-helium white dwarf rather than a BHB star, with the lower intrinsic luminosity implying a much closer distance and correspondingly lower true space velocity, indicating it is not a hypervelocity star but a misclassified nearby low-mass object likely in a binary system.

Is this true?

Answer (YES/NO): YES